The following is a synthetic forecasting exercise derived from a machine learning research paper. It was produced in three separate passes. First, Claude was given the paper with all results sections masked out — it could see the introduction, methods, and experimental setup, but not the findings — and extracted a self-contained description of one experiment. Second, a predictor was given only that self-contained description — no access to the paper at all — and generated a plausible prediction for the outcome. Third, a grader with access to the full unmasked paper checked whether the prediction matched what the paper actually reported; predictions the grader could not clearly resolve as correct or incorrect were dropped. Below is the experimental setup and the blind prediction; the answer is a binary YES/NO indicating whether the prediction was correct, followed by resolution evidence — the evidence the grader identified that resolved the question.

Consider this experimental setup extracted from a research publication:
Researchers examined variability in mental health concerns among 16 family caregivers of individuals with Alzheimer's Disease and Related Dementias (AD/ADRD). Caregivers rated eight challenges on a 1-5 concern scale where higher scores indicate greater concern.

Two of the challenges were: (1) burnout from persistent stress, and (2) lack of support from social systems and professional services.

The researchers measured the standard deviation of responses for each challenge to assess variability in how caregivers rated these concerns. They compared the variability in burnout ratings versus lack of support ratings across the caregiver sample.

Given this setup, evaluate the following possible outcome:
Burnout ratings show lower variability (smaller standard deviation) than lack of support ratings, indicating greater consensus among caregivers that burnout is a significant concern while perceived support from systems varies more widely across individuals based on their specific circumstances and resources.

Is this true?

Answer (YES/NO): YES